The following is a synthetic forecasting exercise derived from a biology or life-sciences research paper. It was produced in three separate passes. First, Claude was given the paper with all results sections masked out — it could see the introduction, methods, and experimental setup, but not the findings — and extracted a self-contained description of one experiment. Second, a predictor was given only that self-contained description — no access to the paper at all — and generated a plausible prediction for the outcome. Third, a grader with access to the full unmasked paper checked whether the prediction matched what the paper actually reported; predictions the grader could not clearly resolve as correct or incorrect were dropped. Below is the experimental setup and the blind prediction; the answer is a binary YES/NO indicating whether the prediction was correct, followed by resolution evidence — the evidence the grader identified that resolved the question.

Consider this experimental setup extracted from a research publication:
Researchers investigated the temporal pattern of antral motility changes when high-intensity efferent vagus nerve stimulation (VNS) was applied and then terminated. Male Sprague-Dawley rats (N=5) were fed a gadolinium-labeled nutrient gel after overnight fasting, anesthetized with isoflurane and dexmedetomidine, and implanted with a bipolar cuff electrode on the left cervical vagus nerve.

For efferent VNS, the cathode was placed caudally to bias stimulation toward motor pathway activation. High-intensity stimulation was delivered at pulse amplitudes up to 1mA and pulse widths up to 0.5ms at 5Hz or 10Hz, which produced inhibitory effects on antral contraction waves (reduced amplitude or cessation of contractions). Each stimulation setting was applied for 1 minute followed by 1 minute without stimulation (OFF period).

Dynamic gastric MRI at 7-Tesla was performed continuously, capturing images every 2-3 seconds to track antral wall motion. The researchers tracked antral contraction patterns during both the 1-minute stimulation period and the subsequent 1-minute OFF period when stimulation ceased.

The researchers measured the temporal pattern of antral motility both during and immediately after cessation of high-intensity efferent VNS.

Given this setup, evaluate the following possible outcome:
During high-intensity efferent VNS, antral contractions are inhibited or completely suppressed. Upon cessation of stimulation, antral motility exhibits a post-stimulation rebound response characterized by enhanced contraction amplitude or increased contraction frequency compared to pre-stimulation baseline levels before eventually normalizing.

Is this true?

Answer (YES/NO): YES